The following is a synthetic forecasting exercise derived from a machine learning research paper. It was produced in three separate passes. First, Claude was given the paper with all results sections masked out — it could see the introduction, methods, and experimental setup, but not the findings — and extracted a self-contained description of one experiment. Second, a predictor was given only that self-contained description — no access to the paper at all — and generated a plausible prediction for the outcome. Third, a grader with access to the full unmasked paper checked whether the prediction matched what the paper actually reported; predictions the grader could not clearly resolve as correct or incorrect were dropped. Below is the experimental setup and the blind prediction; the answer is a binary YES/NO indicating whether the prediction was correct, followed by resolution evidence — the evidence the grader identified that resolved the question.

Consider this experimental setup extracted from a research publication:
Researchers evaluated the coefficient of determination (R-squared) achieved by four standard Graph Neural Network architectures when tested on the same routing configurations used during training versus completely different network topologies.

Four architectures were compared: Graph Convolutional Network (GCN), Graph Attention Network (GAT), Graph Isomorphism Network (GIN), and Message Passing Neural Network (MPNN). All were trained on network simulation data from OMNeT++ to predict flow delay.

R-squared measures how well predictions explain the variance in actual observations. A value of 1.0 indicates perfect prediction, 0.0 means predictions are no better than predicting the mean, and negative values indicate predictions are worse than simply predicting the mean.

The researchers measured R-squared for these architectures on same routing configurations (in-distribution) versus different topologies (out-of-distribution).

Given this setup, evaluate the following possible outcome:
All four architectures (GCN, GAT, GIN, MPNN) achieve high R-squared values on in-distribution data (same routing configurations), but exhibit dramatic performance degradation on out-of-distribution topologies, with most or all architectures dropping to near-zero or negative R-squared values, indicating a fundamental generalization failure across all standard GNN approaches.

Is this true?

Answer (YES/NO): YES